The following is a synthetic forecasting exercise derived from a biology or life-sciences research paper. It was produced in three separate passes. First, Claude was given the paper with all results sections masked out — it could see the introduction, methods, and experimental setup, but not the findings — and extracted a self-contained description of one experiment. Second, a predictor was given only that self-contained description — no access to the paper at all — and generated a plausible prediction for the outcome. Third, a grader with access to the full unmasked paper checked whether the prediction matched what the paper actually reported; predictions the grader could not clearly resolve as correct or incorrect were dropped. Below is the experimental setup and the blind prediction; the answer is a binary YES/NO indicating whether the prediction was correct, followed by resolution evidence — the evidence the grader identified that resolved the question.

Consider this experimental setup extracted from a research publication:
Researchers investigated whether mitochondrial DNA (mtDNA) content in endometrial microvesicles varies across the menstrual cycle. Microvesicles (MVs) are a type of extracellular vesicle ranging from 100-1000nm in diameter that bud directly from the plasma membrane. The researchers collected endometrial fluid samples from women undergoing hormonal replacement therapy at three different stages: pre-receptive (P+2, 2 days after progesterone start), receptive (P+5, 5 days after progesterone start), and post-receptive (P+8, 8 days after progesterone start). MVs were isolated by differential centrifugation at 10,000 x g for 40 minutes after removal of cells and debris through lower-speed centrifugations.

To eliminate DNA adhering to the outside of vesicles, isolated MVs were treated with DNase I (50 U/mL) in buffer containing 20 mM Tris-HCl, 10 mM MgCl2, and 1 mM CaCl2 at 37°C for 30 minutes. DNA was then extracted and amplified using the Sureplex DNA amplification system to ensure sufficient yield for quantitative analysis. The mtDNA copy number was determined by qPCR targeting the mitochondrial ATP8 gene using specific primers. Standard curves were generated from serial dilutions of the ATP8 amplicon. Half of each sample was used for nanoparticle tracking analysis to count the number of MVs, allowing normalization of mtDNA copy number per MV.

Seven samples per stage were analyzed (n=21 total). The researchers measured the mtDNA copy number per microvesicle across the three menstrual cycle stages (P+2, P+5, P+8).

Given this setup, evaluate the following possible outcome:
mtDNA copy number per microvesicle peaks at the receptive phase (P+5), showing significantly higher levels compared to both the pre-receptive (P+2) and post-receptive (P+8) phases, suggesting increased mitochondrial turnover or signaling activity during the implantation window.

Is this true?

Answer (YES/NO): NO